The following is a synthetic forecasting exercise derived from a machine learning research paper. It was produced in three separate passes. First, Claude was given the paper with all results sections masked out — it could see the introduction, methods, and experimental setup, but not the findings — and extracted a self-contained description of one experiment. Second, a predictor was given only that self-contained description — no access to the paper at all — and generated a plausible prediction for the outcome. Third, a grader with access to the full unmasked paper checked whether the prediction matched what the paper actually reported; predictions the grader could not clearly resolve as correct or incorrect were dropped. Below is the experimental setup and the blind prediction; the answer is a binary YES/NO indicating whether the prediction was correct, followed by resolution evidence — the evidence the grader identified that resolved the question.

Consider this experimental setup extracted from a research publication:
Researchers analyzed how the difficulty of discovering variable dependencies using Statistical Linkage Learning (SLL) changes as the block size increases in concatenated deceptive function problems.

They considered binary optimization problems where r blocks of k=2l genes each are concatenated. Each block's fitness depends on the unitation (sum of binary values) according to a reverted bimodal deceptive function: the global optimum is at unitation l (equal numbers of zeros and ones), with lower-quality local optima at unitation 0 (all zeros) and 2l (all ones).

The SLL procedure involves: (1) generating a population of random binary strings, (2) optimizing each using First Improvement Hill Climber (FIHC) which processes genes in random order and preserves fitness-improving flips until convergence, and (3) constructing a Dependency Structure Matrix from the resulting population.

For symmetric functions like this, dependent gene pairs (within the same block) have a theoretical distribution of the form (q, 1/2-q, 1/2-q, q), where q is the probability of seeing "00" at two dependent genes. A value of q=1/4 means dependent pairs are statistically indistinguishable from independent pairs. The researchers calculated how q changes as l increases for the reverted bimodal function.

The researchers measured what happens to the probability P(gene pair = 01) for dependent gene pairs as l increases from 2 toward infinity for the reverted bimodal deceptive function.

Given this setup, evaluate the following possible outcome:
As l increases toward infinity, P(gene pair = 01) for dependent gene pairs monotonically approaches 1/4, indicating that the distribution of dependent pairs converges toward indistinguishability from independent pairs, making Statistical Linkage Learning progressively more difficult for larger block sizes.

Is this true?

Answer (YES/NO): NO